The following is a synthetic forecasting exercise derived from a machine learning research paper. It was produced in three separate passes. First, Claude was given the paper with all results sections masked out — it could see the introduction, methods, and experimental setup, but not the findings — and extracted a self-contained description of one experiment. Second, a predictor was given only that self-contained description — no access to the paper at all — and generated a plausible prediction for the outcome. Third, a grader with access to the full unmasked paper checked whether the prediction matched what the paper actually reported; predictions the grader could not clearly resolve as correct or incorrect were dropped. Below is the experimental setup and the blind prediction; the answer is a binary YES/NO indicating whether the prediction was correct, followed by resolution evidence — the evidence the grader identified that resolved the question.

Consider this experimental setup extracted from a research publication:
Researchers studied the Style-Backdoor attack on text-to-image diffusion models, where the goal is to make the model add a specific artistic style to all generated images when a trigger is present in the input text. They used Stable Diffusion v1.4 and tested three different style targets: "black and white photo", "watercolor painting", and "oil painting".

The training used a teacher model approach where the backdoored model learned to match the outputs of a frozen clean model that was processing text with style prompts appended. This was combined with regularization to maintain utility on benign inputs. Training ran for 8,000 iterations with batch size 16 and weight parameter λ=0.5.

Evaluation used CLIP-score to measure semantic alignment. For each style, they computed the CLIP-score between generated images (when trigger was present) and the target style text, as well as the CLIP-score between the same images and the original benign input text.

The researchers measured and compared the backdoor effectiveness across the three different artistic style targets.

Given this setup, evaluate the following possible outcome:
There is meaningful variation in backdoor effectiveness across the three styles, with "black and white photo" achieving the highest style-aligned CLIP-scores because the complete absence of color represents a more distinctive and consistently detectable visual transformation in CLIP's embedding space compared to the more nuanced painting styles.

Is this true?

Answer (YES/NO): YES